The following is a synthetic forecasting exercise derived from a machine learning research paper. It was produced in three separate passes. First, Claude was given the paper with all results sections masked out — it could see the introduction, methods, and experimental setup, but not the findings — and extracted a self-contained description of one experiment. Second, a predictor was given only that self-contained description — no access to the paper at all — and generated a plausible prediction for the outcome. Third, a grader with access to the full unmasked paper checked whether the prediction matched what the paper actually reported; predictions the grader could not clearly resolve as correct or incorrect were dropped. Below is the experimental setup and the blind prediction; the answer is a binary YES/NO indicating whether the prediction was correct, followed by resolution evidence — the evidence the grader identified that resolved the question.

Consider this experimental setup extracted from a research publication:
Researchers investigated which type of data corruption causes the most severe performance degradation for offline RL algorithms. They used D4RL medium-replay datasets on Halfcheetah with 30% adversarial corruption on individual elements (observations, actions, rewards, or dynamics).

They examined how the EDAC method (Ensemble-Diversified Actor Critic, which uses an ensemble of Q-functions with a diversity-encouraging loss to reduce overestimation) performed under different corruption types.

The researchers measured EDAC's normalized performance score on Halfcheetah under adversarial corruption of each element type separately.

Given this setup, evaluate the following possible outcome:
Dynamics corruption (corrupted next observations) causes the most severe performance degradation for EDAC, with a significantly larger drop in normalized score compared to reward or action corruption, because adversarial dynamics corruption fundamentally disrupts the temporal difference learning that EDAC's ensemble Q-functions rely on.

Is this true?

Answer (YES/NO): YES